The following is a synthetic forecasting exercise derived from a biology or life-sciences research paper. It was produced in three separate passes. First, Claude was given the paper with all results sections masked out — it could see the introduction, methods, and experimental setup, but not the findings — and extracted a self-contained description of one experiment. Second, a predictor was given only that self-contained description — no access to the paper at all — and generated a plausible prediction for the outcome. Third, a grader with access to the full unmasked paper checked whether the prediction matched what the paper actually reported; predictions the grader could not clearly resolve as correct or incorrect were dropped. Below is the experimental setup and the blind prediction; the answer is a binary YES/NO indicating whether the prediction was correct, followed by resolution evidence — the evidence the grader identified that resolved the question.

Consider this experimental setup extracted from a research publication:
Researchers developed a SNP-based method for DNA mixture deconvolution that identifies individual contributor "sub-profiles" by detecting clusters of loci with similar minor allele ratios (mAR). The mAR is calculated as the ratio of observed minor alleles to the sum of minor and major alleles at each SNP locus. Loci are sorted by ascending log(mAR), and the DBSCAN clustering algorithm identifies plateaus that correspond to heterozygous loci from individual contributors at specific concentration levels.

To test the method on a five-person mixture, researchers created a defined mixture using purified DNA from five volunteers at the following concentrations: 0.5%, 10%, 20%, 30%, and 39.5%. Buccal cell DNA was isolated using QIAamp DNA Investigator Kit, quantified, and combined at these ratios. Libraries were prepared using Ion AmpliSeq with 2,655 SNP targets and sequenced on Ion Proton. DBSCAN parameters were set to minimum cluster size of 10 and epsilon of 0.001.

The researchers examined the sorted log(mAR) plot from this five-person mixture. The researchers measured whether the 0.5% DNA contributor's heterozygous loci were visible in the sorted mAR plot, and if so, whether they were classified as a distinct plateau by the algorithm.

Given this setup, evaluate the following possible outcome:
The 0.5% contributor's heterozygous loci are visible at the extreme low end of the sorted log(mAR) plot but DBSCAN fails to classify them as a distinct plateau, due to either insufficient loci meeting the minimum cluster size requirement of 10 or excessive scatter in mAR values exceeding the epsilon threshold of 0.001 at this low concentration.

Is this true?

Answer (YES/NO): NO